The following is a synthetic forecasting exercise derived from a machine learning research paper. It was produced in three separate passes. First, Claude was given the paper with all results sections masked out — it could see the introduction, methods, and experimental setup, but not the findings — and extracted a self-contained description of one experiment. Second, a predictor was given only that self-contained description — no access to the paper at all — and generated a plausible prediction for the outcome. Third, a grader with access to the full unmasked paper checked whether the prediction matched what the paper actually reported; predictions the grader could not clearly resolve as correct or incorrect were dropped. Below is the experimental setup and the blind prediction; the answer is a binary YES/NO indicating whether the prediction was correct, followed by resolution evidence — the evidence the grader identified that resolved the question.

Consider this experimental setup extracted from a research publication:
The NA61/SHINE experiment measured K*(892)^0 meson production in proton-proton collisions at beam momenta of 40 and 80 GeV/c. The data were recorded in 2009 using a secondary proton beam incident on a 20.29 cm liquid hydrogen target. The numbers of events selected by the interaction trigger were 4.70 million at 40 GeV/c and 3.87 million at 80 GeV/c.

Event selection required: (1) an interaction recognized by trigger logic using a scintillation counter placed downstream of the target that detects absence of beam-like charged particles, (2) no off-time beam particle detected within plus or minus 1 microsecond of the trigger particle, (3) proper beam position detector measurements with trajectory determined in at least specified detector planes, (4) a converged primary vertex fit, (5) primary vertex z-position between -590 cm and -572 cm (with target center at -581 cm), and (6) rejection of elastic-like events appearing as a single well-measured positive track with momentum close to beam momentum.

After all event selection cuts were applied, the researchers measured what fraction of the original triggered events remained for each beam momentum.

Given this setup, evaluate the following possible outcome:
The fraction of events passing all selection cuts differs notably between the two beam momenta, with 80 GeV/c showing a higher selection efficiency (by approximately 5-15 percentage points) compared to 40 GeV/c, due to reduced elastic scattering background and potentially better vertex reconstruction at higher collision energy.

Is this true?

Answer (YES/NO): NO